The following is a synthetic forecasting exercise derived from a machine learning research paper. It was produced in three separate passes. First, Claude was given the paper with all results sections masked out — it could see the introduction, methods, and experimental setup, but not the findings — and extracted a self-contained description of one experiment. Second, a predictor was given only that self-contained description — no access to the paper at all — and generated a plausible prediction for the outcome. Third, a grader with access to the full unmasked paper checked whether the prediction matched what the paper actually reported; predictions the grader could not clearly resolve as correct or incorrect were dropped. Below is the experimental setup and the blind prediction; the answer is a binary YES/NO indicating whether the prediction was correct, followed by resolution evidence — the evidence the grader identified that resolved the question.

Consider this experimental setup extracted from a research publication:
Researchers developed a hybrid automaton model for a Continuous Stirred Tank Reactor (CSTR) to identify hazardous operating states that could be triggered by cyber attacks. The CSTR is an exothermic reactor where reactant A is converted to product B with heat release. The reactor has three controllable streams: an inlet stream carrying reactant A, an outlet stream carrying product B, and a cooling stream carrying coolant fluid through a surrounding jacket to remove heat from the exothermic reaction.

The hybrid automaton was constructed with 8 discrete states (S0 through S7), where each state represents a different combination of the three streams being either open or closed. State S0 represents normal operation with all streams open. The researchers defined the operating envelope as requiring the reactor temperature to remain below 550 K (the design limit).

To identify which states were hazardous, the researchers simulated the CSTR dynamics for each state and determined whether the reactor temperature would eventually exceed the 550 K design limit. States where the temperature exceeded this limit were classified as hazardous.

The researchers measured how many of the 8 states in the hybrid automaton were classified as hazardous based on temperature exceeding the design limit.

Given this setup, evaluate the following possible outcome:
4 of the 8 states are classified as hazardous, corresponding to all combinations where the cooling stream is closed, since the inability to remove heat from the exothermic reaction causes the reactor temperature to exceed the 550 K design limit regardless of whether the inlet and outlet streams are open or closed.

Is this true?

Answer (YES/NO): YES